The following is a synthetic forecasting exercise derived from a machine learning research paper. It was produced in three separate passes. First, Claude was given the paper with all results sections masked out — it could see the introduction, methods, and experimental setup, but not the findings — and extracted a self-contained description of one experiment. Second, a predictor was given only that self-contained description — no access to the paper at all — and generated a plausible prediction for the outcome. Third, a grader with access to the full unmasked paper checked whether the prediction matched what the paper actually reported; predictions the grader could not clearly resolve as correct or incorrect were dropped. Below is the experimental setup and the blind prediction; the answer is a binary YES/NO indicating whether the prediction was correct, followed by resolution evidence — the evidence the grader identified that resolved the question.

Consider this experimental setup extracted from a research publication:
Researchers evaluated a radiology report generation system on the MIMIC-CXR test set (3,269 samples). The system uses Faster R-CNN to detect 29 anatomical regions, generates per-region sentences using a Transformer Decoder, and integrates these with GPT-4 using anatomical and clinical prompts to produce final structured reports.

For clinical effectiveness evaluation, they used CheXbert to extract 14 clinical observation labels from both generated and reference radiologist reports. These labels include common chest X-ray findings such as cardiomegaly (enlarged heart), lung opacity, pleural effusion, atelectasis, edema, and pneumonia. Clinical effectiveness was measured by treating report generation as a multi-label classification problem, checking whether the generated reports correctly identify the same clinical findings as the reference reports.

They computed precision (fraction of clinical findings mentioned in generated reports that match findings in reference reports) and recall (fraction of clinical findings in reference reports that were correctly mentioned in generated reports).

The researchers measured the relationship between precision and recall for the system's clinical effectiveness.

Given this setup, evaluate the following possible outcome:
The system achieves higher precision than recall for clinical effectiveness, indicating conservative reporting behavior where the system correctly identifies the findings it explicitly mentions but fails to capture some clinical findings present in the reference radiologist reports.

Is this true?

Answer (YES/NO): NO